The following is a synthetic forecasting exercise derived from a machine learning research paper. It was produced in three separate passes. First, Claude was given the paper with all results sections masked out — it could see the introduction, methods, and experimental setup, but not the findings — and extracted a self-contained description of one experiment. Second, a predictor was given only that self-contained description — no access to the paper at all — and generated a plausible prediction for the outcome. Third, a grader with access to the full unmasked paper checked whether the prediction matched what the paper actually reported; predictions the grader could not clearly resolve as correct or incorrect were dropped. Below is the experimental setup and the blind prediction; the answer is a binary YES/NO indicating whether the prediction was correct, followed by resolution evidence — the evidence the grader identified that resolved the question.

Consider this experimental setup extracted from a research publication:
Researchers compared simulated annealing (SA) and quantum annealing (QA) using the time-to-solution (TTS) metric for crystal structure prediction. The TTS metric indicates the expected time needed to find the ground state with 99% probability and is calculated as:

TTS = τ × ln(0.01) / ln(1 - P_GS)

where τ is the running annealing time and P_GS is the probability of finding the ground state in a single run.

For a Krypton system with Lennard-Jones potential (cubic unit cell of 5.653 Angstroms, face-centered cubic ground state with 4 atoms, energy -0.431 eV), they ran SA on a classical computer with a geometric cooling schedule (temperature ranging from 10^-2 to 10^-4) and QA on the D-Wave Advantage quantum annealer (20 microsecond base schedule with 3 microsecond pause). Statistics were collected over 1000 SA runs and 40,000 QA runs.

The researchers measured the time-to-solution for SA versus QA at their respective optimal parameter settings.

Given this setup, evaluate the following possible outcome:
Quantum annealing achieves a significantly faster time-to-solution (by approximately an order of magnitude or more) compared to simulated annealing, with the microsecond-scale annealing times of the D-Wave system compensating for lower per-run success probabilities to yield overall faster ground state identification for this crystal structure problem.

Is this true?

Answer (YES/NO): NO